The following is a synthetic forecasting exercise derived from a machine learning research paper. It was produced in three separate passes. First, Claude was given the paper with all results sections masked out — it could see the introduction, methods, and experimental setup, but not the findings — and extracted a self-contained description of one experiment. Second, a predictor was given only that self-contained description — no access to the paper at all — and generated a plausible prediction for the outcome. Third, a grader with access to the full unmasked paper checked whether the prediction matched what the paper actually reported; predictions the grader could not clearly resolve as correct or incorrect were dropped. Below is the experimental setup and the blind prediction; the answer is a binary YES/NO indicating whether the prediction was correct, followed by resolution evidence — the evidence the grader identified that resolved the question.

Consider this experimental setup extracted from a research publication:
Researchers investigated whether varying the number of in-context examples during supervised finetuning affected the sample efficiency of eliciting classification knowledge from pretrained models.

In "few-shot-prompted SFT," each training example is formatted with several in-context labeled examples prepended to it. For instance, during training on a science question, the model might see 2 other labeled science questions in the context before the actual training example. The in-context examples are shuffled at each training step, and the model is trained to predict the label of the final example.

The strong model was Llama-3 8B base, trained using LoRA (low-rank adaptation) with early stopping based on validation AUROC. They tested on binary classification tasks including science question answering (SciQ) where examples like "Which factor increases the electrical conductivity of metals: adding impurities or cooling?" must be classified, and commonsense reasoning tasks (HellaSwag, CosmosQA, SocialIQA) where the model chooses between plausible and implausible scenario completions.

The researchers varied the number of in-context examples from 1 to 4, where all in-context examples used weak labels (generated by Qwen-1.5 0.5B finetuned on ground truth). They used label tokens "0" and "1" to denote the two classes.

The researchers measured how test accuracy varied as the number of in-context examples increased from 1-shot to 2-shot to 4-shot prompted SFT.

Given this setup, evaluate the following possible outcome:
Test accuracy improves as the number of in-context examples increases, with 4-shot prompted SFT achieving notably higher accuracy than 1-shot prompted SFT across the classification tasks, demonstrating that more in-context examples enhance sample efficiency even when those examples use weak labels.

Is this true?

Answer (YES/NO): NO